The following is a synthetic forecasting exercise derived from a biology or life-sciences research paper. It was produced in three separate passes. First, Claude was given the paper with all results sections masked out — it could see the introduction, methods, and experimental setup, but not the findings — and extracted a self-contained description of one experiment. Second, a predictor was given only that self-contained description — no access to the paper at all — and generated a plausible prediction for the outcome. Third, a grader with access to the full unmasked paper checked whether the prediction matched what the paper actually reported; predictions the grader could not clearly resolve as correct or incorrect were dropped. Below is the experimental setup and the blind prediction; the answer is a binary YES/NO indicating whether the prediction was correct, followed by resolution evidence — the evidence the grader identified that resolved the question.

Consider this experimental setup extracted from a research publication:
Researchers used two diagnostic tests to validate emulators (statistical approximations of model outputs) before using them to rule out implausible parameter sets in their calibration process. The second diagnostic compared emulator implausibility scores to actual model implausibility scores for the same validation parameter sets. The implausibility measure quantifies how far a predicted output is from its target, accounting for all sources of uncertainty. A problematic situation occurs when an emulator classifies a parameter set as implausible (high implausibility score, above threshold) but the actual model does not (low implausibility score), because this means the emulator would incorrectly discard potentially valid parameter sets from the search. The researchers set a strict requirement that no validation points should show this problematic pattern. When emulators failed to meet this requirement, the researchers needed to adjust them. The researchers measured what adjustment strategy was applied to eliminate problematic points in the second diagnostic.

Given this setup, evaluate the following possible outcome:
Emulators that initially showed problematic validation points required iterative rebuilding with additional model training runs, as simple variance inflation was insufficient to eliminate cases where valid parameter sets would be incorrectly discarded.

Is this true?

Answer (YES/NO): NO